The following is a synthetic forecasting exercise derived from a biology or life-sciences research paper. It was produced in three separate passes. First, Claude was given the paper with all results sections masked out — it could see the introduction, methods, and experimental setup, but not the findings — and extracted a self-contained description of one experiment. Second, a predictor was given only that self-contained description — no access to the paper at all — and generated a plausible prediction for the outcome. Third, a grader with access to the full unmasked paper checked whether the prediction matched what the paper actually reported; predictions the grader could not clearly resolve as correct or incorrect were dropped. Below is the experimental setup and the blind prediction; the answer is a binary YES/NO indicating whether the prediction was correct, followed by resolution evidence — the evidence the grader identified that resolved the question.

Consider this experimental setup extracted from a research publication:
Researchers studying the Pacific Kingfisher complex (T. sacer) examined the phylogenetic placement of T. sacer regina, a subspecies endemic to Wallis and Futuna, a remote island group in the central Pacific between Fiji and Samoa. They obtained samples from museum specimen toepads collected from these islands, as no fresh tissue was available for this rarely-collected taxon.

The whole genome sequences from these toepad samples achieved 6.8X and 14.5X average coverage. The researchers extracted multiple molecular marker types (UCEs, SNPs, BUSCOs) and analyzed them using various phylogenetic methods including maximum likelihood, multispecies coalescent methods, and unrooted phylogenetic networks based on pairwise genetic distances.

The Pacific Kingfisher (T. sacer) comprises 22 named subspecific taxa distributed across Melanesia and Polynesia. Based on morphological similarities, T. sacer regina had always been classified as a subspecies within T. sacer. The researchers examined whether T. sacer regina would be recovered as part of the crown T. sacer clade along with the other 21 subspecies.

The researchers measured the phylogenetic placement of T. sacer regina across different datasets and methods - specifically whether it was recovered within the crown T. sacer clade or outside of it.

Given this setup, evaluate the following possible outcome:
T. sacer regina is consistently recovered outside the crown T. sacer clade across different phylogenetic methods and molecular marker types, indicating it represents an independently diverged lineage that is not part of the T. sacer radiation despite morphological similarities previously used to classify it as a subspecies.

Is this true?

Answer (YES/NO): YES